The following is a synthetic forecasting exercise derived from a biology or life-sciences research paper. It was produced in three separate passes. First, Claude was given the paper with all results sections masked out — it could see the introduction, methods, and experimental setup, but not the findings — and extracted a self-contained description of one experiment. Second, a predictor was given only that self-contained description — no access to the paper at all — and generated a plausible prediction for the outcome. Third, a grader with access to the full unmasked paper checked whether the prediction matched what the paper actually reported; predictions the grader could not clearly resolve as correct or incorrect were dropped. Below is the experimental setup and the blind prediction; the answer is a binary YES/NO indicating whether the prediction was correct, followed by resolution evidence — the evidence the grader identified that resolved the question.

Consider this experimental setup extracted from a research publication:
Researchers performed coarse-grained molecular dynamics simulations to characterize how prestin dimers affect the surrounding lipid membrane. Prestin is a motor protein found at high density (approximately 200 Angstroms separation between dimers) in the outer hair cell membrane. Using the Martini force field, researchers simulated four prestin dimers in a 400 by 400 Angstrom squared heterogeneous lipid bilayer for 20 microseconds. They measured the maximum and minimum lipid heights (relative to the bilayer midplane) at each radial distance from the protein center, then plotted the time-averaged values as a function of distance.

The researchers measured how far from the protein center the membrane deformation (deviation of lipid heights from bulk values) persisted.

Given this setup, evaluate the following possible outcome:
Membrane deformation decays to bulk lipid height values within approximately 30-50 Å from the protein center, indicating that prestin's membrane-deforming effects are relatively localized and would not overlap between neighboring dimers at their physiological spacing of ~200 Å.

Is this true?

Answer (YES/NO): NO